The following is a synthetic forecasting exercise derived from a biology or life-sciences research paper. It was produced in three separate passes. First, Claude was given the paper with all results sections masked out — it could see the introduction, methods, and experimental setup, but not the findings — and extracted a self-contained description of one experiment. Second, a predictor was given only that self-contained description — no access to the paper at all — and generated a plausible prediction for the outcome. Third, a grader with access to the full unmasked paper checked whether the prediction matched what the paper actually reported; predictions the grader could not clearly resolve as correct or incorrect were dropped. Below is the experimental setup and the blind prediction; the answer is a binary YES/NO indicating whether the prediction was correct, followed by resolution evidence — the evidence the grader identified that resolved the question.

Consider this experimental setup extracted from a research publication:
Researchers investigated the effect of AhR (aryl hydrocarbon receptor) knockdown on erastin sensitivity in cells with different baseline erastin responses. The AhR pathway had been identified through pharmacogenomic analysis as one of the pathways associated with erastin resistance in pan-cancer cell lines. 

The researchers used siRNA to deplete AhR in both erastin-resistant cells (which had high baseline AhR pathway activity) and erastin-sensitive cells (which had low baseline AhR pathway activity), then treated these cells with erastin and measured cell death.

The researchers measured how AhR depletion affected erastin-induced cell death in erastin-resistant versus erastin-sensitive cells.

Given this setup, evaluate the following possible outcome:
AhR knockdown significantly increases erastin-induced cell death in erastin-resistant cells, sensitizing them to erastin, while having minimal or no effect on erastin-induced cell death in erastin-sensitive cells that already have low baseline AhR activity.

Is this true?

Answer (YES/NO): NO